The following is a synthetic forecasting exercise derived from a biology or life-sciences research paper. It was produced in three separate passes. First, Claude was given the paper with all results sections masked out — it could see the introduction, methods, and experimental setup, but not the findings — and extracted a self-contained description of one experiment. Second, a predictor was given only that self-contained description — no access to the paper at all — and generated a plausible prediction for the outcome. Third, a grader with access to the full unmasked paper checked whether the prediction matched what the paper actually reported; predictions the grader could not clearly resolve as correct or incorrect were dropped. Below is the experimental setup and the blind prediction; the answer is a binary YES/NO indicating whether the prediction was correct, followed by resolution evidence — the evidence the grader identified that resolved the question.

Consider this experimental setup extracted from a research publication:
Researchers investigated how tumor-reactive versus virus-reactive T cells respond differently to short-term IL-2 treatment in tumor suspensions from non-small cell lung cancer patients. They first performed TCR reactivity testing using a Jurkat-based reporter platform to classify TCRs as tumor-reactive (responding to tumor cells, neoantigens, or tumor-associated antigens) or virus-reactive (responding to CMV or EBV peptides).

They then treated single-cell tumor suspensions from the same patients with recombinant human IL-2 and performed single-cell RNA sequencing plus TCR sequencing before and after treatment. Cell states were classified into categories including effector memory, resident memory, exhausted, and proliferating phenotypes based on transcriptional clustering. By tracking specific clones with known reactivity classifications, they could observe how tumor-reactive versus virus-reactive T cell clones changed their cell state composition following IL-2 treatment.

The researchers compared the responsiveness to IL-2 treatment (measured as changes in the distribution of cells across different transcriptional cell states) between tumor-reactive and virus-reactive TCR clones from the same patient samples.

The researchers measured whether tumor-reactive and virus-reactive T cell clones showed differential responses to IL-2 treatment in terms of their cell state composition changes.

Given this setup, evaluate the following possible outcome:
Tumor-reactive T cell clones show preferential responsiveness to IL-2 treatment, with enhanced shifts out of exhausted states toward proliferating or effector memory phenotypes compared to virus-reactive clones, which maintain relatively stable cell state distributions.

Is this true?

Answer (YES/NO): NO